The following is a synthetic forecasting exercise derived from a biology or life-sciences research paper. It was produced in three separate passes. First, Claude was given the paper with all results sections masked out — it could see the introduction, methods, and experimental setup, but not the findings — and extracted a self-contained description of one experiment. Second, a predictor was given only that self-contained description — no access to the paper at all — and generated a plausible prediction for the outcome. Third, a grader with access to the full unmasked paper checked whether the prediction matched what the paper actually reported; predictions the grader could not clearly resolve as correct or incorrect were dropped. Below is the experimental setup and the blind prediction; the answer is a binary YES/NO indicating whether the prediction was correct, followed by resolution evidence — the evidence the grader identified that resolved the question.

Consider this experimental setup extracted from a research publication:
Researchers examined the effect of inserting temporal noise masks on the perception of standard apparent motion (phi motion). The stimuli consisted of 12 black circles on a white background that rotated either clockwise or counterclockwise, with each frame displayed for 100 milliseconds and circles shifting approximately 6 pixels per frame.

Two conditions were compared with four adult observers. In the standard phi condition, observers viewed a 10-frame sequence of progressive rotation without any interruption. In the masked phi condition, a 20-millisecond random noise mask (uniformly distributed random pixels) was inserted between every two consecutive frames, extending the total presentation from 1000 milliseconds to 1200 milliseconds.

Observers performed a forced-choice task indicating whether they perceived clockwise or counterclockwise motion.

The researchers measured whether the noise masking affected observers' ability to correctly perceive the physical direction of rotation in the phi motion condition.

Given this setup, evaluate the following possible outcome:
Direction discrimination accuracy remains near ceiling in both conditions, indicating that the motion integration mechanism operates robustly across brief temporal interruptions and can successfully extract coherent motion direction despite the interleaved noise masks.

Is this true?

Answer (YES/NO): YES